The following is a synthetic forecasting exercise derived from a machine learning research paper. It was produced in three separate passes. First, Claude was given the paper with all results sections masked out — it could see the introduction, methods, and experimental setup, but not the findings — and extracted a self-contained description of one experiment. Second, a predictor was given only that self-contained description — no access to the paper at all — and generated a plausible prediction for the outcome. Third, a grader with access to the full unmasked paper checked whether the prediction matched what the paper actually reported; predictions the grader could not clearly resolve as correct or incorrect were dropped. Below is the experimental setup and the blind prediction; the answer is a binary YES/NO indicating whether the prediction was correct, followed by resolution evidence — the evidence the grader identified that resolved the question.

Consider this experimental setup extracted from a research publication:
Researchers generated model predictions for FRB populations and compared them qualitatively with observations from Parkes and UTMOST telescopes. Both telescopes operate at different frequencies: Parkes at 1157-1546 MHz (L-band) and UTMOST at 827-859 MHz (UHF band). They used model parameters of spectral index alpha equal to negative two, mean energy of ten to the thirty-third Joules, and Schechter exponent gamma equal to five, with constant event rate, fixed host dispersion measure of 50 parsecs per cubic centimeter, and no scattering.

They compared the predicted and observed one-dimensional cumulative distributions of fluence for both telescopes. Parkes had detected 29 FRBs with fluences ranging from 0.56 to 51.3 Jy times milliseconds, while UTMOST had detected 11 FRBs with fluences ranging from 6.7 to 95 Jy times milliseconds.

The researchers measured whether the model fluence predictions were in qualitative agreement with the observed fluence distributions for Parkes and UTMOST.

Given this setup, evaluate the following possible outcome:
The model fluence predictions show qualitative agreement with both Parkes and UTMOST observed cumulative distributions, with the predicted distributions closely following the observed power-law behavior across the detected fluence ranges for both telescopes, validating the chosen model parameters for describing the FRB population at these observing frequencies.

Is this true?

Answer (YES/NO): NO